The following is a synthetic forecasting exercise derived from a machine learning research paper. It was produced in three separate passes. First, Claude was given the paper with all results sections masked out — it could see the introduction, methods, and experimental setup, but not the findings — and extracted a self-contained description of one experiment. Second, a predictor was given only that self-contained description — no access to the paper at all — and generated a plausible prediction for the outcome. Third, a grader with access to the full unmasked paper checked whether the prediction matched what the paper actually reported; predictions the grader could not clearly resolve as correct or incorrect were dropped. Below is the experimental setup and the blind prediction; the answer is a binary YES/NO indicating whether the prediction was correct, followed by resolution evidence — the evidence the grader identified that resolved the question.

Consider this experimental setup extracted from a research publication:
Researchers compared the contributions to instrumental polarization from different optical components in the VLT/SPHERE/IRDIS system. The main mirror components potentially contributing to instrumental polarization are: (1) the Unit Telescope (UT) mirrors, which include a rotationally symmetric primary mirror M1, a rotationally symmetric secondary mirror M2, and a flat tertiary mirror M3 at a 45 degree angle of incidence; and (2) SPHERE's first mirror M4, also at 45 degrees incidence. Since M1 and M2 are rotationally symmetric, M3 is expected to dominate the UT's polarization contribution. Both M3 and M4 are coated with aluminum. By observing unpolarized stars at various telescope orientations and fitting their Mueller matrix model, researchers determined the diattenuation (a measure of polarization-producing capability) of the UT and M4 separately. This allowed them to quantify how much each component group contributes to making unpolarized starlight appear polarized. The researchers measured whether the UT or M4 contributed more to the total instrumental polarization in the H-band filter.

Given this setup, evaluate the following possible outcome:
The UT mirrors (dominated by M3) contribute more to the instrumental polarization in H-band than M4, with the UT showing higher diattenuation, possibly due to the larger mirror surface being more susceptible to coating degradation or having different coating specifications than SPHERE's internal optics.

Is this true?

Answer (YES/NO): YES